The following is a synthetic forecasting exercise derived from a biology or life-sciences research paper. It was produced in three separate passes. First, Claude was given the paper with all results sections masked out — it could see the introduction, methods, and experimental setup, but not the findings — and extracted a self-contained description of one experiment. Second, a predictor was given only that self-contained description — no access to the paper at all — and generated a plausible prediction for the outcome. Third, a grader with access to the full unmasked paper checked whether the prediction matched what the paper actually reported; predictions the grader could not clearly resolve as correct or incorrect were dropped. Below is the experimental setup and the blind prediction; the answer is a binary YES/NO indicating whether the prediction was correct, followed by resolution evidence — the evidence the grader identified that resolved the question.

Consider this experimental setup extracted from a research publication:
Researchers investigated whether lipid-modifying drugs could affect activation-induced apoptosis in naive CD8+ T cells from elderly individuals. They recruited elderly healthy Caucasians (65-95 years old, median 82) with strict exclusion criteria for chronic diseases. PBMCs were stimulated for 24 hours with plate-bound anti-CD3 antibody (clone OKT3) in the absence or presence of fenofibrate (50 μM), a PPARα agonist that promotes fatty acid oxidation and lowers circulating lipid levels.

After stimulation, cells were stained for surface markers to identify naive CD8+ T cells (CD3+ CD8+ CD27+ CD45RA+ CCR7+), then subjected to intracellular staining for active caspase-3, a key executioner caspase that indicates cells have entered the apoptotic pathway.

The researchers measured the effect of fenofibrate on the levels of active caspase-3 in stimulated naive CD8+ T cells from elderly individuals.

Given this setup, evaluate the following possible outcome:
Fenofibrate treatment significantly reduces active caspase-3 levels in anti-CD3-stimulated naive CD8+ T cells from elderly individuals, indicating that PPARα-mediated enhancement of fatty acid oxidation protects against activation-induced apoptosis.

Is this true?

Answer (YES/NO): YES